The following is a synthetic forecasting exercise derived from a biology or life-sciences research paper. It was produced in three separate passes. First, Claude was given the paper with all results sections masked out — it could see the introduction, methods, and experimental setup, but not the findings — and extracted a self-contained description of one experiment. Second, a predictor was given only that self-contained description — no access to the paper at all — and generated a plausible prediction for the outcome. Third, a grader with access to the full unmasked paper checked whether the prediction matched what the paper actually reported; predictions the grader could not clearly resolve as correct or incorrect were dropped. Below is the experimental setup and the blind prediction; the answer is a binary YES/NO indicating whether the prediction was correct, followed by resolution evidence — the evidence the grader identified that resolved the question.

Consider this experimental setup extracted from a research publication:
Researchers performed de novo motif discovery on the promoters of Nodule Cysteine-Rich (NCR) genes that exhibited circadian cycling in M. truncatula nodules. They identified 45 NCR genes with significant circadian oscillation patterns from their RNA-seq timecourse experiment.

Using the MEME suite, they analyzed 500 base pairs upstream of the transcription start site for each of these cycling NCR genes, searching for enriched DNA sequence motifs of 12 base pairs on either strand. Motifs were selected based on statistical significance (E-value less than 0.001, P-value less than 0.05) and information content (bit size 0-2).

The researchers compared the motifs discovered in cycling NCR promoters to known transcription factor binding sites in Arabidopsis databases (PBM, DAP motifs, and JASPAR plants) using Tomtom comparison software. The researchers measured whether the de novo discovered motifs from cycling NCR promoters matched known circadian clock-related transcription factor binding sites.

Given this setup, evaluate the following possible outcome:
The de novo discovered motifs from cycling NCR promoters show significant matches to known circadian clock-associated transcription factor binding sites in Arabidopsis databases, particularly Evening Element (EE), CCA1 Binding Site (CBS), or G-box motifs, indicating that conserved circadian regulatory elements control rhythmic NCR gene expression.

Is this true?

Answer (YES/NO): YES